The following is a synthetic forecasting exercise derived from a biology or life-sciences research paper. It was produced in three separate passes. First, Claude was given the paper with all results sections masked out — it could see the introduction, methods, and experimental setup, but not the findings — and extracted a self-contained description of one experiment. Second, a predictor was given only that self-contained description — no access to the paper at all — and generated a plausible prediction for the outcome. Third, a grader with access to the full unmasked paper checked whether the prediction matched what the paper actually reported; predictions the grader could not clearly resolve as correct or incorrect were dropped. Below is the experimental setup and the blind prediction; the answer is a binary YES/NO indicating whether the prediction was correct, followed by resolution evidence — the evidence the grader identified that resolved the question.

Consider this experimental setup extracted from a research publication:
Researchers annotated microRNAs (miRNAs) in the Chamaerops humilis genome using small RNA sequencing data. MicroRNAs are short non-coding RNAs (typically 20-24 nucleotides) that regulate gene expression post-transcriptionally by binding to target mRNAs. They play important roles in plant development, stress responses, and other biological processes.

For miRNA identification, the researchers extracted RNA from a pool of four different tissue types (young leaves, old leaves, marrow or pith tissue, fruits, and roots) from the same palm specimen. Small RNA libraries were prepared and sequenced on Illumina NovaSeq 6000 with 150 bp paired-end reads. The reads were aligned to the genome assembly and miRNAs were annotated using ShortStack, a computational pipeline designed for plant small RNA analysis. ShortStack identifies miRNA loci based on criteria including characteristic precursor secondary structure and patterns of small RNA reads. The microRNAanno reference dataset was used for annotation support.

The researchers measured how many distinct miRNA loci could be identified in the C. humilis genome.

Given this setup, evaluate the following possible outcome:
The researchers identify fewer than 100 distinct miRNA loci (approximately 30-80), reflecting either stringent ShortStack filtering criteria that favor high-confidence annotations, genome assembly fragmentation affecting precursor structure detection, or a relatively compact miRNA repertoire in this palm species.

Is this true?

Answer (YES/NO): YES